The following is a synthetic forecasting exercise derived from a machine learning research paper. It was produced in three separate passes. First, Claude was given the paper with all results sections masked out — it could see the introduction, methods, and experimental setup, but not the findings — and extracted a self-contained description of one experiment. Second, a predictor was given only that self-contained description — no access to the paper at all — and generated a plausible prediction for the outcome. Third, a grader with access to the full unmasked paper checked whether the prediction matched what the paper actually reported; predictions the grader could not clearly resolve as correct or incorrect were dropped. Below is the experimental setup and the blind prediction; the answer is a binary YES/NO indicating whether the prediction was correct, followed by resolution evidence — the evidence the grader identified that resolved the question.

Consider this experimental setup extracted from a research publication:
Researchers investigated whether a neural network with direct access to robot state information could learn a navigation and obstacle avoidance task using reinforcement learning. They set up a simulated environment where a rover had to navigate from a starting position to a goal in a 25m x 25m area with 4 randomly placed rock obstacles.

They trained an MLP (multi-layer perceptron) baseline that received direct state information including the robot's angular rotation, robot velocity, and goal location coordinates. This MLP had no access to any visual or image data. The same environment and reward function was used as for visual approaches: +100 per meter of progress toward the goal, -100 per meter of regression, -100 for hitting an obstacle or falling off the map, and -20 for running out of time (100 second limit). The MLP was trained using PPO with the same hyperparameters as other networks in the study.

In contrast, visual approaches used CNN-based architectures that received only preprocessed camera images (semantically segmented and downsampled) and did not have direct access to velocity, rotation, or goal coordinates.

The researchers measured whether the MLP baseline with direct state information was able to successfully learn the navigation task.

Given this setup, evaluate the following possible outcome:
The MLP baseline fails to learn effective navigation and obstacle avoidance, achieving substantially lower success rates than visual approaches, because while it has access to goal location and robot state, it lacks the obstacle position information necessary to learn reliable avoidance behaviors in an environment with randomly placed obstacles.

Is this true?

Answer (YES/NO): YES